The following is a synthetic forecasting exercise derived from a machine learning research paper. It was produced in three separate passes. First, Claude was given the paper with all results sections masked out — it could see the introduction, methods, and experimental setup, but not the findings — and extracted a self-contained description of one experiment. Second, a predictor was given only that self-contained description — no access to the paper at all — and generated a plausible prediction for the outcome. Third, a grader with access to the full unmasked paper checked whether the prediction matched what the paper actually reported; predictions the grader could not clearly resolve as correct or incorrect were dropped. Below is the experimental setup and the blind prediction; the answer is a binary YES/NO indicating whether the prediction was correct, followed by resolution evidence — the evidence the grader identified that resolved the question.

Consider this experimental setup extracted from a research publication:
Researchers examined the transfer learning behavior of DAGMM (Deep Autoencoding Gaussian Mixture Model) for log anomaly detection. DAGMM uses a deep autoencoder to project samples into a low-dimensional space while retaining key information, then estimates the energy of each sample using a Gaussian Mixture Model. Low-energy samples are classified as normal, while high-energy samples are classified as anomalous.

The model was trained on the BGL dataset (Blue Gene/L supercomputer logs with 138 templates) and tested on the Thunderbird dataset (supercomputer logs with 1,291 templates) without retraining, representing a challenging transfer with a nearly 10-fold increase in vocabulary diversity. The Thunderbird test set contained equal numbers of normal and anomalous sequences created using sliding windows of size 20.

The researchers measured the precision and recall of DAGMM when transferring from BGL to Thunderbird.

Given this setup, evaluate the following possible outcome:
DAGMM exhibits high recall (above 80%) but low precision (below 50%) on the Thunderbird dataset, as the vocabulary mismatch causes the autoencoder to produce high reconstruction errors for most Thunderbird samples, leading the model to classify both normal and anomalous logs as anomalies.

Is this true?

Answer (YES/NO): YES